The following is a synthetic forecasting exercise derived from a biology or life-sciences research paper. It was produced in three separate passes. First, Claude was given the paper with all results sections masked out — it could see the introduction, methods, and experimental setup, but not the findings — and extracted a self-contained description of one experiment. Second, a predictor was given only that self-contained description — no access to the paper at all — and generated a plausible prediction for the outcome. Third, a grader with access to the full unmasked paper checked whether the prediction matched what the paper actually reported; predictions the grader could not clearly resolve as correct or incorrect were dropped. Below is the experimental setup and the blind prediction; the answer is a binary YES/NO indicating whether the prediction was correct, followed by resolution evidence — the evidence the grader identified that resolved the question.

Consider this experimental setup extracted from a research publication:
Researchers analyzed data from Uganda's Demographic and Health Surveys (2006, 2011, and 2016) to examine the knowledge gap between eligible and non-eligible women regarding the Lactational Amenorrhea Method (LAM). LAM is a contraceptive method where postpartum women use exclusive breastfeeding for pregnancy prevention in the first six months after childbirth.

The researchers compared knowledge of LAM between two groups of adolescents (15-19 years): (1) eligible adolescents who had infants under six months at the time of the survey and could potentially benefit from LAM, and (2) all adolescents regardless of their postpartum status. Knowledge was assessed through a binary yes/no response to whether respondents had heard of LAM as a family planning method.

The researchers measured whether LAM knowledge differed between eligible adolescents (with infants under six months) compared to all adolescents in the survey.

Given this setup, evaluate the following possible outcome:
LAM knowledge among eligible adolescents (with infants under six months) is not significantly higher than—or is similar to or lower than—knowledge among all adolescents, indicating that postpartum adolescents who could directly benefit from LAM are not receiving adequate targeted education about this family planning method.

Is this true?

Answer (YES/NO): NO